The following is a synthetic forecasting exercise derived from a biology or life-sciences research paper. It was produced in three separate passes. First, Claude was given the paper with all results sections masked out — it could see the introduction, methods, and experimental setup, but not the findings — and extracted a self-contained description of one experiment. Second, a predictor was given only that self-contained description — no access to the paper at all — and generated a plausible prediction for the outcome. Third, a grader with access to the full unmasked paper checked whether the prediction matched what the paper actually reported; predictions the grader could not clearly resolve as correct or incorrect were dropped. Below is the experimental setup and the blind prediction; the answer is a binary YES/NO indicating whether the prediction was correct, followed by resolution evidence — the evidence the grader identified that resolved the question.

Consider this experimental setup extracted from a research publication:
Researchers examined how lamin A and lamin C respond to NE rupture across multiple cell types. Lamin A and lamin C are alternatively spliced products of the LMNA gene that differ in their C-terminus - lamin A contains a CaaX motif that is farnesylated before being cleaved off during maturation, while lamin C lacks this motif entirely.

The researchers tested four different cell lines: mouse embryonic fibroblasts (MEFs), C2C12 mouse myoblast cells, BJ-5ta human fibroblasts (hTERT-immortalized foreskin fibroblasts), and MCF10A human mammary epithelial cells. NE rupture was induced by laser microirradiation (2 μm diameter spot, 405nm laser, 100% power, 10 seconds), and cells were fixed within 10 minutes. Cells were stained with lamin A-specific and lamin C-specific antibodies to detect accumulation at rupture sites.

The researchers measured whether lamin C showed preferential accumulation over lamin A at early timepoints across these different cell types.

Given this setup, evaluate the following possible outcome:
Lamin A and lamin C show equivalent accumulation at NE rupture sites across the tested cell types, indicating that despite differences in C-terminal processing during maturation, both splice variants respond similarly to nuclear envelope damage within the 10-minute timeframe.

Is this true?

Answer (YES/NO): NO